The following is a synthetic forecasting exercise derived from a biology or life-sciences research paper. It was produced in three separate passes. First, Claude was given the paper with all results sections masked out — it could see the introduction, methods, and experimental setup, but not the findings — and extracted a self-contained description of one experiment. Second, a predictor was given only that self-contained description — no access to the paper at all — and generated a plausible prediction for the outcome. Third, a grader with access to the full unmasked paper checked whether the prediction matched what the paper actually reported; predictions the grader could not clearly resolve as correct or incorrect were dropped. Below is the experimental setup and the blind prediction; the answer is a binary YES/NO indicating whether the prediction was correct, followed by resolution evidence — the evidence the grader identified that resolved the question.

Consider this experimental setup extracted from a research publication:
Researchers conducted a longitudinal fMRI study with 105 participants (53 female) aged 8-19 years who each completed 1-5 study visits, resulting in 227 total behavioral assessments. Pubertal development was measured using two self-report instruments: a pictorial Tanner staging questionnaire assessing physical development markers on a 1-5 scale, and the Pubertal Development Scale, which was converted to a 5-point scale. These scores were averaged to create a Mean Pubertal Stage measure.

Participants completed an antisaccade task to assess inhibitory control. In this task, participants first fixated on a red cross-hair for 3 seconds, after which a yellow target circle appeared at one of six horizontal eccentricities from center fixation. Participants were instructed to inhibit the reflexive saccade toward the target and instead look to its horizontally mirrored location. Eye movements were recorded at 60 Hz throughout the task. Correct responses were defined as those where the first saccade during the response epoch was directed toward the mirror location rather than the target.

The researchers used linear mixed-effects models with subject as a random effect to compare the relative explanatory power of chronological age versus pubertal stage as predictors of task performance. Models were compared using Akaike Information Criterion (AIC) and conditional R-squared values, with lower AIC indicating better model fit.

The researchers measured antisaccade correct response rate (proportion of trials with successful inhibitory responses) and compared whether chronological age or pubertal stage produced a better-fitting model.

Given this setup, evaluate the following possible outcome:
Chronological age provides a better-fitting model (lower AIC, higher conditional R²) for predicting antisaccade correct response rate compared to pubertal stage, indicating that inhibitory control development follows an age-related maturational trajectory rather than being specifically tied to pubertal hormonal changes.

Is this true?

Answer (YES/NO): YES